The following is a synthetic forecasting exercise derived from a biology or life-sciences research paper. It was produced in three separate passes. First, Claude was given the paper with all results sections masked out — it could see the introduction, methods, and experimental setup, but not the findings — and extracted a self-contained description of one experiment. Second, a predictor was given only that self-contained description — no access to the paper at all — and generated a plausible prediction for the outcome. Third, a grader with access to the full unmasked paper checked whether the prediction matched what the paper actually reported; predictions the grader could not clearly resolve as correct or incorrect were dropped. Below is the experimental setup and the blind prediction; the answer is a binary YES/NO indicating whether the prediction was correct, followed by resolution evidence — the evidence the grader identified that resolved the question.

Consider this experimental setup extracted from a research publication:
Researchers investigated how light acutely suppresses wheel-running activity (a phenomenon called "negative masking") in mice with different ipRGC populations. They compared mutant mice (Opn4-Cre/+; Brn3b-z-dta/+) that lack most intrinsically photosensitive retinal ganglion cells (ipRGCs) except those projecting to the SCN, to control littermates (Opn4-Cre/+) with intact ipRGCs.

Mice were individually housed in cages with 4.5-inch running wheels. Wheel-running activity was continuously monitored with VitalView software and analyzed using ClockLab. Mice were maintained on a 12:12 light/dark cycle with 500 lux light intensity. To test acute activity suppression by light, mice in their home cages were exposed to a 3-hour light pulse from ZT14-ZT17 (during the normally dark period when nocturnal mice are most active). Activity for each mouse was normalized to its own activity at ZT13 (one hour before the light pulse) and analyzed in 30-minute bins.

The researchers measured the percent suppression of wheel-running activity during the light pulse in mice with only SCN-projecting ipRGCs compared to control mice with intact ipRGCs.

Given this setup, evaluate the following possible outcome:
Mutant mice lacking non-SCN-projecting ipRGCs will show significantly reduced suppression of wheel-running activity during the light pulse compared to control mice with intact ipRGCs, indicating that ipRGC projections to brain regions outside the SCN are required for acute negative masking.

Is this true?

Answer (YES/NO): NO